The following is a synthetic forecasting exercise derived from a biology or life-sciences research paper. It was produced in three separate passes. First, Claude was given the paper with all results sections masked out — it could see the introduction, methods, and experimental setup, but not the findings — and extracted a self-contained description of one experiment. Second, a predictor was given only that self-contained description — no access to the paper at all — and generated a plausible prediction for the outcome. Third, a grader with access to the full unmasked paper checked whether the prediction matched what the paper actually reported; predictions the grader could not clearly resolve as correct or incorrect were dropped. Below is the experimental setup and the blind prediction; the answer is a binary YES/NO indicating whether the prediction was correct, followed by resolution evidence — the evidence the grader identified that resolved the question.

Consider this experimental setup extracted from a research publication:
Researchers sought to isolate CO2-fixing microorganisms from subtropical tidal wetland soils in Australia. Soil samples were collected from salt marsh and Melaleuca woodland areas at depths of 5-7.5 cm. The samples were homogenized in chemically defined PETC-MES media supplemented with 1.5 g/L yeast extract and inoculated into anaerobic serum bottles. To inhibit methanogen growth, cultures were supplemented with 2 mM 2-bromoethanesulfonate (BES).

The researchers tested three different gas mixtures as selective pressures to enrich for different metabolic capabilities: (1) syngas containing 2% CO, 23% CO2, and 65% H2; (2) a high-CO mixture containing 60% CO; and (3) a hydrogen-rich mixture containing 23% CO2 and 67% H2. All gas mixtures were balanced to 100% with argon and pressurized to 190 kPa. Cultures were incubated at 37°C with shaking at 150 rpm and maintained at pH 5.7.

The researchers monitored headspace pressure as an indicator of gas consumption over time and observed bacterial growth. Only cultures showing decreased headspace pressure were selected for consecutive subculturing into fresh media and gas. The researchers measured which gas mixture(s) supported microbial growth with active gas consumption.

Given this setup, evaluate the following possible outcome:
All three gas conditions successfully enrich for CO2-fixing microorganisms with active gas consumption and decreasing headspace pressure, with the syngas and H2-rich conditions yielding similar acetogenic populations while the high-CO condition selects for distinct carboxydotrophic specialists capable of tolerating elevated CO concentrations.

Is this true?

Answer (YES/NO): NO